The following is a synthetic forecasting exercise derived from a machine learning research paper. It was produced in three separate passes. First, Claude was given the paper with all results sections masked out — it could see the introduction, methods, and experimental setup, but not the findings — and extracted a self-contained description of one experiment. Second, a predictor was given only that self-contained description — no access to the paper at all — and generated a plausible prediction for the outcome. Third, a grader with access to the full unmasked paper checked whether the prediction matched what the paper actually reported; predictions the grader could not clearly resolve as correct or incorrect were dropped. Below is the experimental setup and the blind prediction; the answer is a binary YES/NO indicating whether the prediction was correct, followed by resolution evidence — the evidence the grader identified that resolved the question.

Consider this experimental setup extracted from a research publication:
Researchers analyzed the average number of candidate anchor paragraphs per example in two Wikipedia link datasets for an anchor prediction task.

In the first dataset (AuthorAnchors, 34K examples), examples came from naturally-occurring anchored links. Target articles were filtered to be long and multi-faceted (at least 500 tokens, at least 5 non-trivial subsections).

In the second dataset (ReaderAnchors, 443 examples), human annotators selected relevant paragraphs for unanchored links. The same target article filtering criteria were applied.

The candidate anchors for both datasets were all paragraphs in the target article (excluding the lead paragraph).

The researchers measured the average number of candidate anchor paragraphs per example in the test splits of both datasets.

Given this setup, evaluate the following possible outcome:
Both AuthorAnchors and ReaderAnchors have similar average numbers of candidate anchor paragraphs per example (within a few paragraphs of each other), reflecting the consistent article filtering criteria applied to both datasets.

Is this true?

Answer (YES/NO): NO